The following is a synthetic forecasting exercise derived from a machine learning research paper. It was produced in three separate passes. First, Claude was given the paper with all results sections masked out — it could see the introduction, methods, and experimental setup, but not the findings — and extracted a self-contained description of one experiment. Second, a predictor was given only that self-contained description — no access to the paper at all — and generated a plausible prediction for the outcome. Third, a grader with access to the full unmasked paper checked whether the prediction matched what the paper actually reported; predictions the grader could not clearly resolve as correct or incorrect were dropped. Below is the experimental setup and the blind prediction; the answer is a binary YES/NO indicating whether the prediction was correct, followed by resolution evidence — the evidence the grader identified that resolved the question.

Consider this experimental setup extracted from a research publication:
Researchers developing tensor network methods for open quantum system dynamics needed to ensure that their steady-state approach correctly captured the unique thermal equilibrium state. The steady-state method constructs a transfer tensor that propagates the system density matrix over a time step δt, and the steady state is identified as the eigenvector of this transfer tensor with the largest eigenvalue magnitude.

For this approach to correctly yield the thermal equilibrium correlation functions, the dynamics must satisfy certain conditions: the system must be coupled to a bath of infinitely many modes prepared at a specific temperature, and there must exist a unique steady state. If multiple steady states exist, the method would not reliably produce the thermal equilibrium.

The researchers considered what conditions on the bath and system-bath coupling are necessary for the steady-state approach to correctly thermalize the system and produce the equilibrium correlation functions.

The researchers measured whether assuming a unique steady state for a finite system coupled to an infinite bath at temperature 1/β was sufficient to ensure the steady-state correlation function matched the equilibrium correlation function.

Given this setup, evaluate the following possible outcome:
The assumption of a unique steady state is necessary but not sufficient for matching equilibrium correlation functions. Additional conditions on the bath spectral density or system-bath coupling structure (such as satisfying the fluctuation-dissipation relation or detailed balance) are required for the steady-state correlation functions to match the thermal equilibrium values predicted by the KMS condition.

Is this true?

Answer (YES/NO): NO